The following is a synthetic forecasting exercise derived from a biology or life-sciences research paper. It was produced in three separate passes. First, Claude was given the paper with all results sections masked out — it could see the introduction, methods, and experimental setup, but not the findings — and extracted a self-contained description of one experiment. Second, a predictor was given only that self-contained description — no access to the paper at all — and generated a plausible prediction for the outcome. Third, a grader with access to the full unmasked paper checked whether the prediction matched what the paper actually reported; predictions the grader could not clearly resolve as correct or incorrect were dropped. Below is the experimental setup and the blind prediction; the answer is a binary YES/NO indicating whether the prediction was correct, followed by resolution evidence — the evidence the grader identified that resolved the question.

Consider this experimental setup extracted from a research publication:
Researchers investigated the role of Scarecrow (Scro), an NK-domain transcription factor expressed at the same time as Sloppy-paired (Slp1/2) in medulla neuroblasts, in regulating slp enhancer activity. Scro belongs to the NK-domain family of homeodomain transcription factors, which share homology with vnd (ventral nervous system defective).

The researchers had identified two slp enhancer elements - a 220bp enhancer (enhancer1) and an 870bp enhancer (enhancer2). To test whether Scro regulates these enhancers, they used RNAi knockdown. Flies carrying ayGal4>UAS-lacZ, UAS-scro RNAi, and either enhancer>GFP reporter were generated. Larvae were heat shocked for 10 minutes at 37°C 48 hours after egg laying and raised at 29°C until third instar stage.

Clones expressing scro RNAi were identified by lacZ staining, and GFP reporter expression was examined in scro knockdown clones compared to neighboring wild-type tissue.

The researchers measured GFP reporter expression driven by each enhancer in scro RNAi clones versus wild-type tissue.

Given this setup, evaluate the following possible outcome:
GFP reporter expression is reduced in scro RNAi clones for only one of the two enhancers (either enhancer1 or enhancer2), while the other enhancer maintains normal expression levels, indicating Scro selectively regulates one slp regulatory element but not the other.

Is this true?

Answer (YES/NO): NO